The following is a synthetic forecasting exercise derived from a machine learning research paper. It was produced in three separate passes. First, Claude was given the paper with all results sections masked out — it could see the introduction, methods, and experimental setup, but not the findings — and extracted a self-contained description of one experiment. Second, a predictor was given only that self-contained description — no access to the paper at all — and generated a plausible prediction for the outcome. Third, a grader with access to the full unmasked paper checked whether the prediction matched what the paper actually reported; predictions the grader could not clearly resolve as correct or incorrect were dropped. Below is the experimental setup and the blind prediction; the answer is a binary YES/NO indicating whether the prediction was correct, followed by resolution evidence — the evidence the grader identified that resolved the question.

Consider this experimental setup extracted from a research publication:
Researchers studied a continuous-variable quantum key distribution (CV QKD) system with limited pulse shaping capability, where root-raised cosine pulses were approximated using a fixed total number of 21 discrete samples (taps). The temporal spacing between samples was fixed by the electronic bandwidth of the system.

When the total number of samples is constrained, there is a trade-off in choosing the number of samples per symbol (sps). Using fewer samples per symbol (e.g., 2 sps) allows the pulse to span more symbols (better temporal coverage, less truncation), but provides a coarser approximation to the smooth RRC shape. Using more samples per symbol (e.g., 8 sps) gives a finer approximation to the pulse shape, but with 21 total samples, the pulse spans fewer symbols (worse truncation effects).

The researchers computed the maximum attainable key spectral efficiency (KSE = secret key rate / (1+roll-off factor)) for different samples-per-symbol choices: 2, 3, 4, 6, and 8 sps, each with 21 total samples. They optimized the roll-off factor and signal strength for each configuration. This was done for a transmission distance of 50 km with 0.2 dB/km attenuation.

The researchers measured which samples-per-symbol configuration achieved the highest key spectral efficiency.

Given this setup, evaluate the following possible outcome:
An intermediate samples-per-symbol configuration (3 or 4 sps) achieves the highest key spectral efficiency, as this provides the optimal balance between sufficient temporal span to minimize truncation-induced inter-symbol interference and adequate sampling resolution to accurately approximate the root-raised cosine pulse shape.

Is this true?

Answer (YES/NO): YES